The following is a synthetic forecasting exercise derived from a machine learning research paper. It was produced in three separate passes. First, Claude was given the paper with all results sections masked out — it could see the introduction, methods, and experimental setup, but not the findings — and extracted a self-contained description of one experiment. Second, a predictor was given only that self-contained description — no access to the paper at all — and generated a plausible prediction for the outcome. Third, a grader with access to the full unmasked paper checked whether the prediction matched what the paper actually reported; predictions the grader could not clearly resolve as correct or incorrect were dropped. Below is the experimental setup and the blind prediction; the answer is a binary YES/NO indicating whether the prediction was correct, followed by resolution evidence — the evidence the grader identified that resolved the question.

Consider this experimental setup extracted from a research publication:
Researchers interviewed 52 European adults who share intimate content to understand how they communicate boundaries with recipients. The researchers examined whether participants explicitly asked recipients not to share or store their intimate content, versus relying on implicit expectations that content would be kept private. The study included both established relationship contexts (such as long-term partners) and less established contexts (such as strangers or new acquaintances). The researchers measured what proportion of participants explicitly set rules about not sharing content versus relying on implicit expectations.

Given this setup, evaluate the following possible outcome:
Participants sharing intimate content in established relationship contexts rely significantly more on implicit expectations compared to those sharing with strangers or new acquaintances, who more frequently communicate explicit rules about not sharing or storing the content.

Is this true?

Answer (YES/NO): YES